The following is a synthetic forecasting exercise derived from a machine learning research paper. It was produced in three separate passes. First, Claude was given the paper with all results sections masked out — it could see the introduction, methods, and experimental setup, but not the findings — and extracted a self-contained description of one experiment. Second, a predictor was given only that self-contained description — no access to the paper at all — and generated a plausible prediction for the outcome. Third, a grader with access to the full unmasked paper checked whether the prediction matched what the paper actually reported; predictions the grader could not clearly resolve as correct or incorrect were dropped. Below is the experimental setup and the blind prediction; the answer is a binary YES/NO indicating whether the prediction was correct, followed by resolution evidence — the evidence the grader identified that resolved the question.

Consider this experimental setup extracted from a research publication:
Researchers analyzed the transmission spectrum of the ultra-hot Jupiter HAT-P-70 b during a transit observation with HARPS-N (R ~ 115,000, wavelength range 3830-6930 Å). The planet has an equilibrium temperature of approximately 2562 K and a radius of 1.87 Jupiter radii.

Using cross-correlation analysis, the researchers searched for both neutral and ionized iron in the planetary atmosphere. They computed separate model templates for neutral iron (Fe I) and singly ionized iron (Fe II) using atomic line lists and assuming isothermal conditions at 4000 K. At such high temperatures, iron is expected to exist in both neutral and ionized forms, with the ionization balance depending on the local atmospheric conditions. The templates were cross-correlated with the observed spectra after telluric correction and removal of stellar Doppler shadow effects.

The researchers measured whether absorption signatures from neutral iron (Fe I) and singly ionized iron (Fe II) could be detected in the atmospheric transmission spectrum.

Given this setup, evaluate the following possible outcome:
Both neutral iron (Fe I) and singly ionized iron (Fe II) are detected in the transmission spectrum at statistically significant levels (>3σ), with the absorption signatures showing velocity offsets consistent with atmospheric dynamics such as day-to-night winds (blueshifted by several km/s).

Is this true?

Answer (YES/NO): YES